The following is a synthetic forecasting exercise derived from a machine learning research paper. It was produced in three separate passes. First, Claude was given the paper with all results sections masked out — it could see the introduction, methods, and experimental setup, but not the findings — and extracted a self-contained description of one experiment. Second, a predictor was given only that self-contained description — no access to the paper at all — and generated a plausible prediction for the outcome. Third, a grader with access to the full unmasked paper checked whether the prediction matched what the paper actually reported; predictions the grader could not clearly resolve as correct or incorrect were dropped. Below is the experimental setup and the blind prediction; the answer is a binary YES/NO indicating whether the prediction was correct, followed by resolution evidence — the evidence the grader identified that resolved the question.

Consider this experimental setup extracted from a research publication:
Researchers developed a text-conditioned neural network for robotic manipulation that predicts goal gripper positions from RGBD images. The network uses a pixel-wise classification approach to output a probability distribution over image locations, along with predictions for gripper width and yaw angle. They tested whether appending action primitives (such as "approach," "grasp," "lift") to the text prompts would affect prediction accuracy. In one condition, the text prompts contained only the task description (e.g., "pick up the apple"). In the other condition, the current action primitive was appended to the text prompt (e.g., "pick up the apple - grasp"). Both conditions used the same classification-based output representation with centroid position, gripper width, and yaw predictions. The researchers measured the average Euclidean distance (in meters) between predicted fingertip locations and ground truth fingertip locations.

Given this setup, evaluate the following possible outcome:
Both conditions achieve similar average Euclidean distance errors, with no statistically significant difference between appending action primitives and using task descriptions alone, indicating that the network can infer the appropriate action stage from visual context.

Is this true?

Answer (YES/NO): NO